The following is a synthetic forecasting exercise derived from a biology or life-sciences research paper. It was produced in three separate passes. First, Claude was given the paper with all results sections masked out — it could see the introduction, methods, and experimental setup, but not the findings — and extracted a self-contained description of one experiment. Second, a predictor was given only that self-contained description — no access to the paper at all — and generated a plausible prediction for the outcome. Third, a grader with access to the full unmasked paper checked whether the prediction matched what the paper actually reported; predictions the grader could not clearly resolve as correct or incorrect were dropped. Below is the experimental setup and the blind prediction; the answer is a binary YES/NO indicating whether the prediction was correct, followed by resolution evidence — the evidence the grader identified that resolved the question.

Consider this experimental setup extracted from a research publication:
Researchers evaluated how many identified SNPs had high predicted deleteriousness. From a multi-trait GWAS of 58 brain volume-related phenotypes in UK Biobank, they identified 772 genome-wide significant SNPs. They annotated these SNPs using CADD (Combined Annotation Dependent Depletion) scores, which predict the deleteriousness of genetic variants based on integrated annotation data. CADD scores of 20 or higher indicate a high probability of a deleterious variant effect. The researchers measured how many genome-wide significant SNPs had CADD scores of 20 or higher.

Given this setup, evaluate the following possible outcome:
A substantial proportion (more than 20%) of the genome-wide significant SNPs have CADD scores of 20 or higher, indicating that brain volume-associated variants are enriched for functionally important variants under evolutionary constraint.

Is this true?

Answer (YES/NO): NO